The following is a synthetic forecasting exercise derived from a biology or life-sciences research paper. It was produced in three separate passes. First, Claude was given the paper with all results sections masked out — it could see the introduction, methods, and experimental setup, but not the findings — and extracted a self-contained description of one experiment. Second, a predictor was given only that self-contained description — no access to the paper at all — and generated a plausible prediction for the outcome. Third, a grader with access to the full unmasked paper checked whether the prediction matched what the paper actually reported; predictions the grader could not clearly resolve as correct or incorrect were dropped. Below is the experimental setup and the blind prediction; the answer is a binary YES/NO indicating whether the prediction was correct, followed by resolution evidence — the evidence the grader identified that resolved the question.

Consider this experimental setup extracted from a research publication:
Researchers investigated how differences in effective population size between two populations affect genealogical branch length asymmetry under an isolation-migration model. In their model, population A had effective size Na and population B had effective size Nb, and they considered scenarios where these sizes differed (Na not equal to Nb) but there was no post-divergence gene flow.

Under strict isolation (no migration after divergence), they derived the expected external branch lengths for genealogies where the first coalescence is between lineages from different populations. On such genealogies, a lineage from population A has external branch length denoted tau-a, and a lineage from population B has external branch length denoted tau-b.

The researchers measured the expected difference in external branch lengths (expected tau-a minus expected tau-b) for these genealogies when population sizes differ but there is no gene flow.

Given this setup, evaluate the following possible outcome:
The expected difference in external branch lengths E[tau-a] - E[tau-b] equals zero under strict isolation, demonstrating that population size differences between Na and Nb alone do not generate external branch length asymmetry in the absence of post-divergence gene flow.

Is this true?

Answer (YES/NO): YES